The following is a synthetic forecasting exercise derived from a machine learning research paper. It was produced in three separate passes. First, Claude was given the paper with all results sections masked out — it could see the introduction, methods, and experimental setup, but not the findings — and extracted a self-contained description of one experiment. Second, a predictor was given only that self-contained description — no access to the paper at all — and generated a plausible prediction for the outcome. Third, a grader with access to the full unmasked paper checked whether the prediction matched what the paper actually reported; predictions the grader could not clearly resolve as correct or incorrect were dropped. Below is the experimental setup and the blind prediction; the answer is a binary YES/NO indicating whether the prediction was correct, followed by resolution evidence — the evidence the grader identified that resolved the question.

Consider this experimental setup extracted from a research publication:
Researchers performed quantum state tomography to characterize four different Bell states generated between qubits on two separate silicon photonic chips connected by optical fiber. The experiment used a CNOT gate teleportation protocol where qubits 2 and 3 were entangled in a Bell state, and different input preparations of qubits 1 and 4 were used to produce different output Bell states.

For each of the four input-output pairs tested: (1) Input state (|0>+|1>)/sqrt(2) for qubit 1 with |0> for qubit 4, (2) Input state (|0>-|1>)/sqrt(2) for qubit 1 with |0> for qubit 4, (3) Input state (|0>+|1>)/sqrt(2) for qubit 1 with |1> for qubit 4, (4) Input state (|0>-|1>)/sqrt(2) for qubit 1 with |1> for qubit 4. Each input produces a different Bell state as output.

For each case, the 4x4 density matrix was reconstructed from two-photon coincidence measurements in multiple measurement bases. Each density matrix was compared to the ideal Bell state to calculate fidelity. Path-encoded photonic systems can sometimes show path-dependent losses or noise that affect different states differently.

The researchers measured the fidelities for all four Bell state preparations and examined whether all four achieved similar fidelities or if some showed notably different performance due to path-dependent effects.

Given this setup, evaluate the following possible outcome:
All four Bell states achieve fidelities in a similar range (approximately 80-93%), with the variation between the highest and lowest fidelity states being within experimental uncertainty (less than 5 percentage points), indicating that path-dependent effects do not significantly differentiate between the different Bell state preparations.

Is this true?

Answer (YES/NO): NO